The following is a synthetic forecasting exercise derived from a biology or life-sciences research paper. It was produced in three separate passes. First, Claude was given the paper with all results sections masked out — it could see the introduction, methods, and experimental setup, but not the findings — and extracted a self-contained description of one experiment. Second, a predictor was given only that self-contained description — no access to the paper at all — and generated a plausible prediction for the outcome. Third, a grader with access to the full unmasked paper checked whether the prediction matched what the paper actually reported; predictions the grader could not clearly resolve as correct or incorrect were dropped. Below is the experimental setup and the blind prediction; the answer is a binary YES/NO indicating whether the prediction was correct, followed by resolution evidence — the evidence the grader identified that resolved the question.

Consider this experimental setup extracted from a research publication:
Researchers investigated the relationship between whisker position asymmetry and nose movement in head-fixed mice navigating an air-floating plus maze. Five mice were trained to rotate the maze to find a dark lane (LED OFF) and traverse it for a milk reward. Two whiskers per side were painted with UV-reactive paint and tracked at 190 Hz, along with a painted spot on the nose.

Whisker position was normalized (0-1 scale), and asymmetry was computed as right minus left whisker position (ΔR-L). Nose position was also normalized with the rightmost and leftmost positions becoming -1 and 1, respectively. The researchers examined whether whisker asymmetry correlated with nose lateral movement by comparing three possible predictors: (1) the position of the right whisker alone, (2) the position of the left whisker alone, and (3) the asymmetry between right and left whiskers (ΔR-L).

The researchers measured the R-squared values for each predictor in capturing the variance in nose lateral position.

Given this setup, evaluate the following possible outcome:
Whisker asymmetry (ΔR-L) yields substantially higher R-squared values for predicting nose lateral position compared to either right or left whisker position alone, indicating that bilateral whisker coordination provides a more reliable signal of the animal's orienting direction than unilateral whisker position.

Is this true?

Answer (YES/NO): YES